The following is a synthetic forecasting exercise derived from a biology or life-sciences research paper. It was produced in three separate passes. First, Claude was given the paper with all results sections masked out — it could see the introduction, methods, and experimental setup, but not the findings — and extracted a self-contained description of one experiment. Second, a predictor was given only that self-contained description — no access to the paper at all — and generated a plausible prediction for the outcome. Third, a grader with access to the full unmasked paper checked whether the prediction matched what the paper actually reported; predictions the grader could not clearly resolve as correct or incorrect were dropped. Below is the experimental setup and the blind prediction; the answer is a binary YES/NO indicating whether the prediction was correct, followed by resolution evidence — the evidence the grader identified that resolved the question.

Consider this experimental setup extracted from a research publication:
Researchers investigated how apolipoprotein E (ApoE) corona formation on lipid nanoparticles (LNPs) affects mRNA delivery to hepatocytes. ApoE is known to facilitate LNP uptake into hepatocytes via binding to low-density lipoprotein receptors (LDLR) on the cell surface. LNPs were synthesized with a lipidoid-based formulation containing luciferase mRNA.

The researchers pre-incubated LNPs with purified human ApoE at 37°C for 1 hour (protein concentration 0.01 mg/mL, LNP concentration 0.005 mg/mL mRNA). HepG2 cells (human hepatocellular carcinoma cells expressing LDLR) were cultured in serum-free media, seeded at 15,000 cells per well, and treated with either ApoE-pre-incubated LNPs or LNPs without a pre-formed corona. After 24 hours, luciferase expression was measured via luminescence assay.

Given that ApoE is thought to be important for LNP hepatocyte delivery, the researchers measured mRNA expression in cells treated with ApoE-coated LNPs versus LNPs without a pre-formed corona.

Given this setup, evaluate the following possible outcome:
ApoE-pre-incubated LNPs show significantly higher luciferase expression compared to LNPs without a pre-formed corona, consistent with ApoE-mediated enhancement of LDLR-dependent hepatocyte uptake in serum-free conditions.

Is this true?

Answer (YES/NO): NO